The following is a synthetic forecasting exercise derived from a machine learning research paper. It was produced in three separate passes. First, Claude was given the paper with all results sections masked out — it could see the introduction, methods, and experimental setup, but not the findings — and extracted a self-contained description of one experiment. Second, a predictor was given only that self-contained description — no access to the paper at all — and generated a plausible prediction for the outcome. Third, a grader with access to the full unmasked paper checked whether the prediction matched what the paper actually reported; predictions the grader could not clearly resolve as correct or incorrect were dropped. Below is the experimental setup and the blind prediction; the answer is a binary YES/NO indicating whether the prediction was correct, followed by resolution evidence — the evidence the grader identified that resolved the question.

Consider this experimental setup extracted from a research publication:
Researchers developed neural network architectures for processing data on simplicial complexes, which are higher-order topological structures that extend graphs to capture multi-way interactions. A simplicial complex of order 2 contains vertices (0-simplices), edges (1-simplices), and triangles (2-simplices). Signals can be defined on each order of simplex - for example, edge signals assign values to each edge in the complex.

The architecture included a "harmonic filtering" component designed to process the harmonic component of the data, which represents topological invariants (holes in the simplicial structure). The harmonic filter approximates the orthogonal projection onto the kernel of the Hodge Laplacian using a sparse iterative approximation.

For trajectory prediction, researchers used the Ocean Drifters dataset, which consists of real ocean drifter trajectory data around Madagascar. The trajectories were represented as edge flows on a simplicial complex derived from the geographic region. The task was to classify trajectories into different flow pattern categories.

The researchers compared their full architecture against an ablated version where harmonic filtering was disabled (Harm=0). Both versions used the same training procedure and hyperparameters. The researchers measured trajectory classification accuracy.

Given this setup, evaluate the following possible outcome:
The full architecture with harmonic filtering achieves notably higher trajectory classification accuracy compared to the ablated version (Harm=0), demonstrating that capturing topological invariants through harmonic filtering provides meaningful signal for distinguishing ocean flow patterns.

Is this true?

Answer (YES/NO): YES